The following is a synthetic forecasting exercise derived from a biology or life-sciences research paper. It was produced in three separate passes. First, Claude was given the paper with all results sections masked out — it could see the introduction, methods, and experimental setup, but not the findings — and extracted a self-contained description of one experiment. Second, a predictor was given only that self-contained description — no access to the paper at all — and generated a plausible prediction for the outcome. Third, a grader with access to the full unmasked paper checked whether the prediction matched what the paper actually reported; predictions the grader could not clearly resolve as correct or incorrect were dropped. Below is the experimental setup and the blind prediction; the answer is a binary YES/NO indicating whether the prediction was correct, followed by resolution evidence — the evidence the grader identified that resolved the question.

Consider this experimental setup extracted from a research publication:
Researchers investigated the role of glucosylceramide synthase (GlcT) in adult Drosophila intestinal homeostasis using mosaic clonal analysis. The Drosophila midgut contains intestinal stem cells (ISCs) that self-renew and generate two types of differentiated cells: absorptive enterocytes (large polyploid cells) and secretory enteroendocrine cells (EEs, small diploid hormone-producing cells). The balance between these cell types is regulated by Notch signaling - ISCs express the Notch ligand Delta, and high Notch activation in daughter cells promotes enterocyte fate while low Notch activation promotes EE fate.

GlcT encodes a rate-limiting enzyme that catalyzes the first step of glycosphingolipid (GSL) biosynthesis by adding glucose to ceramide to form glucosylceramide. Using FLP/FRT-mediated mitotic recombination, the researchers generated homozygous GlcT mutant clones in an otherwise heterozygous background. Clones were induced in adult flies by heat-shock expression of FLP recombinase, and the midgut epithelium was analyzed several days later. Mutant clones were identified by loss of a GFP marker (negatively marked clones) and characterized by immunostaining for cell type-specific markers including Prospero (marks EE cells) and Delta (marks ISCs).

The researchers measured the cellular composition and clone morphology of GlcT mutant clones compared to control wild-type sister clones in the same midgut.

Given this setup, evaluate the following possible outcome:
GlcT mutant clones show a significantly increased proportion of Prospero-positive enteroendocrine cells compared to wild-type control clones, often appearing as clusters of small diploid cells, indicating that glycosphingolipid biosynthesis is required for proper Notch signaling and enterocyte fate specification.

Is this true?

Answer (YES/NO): YES